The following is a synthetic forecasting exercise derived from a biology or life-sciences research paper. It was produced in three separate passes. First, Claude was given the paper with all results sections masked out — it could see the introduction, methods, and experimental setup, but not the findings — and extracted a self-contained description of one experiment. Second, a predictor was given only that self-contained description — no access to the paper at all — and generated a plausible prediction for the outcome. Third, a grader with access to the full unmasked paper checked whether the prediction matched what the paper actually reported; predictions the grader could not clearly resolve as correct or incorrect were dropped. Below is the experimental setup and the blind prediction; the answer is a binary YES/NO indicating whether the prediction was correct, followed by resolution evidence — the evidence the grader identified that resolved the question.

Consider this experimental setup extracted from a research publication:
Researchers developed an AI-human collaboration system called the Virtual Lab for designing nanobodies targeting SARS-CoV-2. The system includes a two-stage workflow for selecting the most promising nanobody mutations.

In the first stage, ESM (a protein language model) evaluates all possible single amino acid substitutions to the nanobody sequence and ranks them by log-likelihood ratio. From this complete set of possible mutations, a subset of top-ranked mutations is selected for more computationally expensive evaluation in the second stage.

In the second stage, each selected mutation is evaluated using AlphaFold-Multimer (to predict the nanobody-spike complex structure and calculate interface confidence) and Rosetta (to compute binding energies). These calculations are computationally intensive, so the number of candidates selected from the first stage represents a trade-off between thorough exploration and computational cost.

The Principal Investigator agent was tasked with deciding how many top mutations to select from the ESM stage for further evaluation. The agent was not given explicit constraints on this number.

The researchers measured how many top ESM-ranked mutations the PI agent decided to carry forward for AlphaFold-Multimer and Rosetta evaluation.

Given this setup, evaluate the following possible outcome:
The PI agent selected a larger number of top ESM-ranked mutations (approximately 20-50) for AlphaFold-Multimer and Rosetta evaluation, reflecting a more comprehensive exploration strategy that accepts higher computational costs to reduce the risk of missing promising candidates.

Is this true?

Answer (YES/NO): YES